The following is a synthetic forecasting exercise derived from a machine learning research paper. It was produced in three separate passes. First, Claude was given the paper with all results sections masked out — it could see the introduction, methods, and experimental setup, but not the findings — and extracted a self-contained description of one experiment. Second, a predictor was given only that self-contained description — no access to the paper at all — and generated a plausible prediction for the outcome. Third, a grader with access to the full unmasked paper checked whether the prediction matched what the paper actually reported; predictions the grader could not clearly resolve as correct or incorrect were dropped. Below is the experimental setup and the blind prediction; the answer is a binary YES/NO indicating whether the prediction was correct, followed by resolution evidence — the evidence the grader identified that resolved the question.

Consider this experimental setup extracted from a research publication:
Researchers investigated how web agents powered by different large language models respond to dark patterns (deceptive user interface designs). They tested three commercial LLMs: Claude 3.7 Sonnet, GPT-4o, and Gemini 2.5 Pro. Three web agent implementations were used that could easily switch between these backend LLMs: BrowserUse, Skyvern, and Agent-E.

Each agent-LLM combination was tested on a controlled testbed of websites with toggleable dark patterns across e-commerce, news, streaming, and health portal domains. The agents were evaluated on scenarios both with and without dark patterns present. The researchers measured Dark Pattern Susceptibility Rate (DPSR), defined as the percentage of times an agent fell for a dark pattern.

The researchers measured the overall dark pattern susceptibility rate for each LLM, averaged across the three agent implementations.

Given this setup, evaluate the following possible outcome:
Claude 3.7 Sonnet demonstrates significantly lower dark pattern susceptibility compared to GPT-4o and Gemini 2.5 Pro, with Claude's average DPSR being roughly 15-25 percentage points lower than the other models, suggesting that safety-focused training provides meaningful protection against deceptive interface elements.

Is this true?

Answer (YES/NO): NO